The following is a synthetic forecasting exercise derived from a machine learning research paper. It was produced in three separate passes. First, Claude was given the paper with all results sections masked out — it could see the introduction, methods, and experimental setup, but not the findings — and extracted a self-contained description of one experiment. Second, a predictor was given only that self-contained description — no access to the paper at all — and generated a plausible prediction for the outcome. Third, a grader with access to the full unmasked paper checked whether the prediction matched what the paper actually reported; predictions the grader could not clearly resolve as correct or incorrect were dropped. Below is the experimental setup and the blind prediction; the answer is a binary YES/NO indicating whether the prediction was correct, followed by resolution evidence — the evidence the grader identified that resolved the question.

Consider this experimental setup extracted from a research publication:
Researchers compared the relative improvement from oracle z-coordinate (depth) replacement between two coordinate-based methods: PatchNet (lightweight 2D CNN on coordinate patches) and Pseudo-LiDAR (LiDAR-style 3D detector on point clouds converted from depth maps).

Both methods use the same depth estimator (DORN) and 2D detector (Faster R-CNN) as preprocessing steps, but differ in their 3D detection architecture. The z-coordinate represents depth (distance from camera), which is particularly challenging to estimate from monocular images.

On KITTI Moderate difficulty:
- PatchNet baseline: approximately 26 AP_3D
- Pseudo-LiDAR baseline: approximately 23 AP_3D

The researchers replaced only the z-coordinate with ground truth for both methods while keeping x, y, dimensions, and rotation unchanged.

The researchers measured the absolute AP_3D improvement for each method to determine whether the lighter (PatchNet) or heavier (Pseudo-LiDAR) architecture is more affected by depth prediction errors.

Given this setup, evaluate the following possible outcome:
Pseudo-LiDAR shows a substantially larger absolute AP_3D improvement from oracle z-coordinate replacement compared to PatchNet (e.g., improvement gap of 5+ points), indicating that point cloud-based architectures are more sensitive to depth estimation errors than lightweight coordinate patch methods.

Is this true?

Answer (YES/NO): NO